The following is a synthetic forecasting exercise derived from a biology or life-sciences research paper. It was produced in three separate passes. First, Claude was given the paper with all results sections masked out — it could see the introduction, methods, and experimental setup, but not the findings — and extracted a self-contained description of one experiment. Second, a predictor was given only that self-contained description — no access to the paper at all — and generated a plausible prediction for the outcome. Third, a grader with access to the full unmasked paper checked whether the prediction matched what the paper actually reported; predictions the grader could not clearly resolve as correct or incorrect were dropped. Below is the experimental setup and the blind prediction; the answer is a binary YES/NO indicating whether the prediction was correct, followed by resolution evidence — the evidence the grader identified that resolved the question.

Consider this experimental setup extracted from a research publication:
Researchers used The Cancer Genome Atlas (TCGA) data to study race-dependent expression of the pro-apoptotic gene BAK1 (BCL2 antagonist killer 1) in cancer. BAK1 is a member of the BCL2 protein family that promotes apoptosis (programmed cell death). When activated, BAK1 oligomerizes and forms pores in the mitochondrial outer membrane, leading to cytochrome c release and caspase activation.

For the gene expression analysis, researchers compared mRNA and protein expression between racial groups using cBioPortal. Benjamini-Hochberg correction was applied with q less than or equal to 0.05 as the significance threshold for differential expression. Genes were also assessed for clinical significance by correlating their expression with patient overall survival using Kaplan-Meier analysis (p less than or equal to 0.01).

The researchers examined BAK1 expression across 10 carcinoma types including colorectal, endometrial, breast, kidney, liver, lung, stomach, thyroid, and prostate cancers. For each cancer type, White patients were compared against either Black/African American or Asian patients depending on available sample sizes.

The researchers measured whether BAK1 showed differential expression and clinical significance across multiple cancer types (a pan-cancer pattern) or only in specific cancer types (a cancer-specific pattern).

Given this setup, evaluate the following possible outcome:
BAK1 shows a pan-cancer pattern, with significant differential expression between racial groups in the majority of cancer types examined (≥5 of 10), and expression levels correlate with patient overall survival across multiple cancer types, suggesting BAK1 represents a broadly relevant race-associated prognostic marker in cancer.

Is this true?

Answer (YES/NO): NO